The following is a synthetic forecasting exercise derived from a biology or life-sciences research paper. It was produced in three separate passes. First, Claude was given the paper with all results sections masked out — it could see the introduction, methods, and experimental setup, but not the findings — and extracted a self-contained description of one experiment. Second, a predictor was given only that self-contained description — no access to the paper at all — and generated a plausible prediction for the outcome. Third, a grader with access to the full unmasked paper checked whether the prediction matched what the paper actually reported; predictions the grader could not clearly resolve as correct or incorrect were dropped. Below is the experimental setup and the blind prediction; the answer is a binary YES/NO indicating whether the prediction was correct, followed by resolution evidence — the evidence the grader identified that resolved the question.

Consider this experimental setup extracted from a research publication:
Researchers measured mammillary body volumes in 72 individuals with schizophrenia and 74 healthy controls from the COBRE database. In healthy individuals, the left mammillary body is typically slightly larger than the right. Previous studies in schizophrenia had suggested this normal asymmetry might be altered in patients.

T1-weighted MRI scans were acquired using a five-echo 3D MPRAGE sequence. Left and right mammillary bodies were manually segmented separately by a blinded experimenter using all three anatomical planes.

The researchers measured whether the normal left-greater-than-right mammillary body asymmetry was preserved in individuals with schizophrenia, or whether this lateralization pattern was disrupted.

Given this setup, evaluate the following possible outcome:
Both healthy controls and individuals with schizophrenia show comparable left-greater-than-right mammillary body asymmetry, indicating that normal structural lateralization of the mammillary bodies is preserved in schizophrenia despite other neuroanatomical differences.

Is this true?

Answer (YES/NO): YES